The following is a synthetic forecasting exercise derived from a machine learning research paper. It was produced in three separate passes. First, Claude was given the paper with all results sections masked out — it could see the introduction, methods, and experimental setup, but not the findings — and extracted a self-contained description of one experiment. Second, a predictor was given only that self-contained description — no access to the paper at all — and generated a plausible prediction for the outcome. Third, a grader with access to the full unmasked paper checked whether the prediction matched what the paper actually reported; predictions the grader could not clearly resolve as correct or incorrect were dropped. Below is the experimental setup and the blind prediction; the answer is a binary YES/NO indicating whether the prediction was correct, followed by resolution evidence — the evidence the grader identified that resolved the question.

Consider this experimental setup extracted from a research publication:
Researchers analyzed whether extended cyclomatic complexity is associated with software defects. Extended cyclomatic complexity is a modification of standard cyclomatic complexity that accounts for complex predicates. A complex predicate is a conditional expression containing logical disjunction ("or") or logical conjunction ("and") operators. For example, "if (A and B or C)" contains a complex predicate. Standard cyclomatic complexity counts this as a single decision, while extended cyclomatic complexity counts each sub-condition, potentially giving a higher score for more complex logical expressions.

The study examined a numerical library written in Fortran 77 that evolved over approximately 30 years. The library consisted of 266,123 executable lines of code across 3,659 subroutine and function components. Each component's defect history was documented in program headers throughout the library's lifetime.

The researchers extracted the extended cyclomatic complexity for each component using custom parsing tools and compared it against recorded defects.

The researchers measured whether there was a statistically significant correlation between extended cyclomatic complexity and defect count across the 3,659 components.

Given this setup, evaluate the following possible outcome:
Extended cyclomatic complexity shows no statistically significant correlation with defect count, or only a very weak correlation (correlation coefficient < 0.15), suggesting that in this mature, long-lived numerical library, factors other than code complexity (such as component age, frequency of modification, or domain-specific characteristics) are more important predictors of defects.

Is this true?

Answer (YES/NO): NO